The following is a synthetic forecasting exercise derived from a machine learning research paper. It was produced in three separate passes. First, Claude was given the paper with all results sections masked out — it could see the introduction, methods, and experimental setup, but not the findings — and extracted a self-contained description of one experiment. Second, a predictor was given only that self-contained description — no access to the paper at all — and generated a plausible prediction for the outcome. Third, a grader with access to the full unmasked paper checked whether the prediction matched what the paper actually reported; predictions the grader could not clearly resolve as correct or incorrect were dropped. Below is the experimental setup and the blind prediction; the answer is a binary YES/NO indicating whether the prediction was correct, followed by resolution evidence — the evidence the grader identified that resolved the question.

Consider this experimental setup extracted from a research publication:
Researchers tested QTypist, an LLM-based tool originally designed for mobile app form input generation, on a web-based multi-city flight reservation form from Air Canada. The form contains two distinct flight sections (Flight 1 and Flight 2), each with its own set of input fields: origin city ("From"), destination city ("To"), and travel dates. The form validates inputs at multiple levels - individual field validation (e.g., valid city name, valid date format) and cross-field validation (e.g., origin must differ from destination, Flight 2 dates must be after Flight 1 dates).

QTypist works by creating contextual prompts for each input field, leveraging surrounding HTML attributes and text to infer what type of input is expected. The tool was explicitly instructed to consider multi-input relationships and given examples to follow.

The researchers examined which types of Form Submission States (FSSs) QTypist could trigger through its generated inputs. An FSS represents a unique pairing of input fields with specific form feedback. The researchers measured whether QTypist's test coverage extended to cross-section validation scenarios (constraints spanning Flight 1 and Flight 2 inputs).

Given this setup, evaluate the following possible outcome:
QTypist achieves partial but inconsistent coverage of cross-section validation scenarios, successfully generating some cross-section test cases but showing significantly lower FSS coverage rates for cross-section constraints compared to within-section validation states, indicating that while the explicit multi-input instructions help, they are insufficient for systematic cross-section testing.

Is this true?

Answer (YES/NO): NO